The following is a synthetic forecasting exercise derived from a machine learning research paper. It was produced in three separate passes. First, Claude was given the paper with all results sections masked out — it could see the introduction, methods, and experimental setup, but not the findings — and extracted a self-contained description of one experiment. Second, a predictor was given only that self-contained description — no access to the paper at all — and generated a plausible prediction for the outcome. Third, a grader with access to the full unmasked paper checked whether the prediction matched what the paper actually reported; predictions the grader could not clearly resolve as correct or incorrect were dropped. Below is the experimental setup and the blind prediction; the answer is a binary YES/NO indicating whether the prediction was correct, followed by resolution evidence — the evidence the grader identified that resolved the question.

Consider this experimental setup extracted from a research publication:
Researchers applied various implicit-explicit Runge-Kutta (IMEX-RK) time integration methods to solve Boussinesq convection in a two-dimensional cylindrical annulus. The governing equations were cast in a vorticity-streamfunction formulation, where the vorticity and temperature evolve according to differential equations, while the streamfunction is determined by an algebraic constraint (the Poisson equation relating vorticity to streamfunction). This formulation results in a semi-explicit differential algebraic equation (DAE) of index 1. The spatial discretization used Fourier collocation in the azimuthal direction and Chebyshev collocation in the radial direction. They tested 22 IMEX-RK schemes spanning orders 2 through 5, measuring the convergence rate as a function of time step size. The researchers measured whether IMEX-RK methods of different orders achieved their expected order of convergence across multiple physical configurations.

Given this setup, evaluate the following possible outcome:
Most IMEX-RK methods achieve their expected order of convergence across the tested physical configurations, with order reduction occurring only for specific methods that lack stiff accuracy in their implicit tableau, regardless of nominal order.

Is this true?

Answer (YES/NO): NO